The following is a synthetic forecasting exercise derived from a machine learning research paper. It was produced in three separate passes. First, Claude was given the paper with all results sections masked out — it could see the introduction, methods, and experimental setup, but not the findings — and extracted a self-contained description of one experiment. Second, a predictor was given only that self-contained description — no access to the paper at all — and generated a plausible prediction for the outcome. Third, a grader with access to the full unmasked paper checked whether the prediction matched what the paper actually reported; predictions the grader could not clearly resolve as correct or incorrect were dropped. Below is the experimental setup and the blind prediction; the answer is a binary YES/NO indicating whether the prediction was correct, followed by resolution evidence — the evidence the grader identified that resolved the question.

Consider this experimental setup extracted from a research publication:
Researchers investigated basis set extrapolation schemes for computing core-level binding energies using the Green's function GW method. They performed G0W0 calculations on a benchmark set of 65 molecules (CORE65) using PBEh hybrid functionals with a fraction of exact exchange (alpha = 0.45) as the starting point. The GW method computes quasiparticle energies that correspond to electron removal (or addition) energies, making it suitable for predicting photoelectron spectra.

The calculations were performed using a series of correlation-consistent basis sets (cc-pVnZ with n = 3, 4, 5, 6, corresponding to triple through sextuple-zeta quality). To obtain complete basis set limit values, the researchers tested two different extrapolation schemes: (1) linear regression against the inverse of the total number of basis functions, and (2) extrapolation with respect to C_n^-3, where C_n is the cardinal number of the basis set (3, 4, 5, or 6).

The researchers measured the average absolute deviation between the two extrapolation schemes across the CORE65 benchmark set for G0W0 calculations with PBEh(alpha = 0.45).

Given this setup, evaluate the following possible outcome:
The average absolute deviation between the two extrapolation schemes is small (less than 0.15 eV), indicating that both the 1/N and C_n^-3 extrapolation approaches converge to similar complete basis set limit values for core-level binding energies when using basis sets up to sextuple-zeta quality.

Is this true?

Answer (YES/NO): YES